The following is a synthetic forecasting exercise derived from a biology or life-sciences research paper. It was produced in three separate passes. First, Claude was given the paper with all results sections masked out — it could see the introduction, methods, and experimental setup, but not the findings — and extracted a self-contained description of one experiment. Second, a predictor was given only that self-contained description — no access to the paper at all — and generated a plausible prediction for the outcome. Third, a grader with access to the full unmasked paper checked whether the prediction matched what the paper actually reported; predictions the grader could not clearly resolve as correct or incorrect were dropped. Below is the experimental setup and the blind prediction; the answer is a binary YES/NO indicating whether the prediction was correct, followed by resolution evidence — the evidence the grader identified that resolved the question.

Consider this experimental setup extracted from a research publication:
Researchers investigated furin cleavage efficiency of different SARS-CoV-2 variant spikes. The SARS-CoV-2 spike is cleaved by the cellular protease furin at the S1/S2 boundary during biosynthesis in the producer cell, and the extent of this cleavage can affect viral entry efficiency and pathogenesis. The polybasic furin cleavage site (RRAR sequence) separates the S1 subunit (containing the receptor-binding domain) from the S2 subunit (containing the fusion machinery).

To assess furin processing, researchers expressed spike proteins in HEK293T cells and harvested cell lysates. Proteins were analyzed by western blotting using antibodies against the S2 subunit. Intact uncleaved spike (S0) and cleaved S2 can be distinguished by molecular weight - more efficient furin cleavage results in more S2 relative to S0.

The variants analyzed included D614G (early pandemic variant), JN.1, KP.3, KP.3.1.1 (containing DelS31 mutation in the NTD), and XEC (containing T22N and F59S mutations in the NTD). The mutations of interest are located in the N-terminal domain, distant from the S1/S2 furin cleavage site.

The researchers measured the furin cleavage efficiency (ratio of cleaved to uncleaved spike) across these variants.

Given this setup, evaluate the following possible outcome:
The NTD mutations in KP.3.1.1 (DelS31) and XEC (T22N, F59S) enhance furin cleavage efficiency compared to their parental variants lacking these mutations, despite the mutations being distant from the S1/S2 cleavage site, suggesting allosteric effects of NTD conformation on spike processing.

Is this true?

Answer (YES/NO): NO